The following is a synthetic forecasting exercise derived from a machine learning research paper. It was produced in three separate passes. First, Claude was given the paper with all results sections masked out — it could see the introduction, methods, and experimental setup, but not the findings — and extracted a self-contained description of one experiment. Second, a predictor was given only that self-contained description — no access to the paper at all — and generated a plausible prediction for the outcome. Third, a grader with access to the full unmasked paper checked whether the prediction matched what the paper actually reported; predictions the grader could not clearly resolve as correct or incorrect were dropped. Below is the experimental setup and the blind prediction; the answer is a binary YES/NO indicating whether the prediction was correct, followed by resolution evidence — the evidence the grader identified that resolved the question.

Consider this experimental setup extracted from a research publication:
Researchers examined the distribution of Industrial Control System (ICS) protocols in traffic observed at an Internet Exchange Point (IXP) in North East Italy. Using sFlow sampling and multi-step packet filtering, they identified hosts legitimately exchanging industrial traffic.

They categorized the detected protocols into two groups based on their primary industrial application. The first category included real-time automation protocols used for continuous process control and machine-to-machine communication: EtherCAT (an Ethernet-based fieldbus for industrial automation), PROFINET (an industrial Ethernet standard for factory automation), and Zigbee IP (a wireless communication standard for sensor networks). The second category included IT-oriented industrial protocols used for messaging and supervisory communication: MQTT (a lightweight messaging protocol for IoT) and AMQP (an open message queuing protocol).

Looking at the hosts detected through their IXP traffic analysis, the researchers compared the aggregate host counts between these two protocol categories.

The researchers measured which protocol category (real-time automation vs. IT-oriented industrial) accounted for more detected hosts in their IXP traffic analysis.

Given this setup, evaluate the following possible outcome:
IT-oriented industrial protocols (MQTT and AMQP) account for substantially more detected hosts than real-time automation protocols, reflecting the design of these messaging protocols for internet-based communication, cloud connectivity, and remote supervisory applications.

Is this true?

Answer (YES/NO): NO